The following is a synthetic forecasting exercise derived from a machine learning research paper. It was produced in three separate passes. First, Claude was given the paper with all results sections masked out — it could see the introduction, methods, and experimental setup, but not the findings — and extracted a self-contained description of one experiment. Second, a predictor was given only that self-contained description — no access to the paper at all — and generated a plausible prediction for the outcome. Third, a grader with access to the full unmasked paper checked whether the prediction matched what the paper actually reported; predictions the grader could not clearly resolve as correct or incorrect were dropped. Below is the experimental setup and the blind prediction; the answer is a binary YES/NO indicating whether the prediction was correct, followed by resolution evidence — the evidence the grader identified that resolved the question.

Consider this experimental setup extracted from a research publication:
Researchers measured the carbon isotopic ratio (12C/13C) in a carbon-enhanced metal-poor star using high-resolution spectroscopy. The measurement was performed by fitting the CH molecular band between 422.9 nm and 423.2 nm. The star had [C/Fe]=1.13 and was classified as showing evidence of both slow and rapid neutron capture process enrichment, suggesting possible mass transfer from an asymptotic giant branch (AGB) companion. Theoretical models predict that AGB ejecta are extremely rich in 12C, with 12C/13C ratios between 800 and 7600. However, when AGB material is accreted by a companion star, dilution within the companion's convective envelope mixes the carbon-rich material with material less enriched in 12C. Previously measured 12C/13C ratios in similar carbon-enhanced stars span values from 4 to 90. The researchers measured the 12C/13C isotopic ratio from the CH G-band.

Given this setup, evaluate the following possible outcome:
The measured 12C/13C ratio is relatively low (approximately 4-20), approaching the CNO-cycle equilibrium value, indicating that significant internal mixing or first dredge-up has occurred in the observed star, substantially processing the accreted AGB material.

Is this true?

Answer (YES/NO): YES